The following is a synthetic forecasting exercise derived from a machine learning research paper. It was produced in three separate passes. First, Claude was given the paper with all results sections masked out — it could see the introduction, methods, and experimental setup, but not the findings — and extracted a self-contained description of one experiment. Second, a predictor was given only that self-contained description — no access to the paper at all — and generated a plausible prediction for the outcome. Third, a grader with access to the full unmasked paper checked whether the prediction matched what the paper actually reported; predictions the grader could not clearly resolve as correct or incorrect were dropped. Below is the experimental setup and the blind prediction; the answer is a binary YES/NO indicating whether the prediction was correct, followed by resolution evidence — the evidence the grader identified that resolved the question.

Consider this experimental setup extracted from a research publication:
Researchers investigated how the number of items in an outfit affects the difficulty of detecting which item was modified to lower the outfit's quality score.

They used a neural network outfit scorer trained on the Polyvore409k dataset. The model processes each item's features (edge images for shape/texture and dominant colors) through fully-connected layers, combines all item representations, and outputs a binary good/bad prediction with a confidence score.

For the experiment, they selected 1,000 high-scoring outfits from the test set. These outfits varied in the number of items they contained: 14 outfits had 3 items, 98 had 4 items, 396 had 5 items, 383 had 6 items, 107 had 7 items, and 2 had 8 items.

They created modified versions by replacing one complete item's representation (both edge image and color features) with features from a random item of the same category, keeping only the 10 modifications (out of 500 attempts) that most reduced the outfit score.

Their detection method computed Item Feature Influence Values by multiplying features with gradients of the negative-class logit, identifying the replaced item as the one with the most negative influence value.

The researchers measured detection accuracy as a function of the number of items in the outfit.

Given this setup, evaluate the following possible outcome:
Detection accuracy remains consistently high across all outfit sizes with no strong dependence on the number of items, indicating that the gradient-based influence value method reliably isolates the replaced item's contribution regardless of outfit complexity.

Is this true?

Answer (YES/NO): YES